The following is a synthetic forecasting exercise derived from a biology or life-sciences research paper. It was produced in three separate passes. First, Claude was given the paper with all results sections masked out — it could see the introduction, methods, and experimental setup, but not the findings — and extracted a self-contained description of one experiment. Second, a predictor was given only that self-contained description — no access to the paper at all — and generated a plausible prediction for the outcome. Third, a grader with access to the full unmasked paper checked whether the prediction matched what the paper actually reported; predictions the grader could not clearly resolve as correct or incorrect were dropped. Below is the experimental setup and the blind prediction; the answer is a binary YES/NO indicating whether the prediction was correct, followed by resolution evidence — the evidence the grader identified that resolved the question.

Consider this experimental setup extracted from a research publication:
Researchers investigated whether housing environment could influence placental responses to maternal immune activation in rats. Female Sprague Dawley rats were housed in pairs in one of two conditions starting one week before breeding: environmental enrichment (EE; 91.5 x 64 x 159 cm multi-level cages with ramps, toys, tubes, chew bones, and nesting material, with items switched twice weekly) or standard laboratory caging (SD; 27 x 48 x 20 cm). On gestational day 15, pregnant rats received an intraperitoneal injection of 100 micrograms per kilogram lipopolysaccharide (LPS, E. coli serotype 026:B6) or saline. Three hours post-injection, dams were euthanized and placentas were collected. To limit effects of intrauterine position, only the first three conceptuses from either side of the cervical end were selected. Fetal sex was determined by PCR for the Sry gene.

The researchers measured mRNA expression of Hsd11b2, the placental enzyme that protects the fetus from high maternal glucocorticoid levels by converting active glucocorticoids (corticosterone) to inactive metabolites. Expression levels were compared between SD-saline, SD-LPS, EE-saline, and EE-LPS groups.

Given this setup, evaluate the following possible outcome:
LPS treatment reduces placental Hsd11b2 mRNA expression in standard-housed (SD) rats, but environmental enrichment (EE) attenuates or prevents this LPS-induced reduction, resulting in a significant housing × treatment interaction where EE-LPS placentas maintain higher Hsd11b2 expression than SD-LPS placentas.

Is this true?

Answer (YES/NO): YES